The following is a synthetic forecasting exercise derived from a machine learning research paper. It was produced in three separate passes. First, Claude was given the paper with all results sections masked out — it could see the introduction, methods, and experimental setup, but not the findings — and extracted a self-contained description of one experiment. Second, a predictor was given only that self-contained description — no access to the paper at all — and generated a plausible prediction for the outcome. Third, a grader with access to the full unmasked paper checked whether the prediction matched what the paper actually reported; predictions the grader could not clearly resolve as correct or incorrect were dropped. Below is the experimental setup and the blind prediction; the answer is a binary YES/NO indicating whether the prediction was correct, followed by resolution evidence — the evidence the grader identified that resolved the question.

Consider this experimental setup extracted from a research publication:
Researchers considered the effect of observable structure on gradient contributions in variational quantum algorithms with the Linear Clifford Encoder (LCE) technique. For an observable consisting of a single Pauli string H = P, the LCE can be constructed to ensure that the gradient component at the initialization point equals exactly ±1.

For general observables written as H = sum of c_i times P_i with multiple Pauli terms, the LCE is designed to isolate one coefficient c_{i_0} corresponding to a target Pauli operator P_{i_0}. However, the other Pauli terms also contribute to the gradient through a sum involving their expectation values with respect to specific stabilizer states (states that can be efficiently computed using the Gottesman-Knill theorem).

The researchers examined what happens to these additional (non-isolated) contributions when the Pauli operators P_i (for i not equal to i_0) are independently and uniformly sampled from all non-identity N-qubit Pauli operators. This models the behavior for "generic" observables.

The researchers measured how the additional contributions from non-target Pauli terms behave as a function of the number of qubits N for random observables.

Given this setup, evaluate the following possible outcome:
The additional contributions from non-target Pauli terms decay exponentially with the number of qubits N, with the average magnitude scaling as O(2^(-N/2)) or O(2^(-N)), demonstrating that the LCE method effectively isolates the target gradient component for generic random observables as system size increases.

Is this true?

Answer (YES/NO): YES